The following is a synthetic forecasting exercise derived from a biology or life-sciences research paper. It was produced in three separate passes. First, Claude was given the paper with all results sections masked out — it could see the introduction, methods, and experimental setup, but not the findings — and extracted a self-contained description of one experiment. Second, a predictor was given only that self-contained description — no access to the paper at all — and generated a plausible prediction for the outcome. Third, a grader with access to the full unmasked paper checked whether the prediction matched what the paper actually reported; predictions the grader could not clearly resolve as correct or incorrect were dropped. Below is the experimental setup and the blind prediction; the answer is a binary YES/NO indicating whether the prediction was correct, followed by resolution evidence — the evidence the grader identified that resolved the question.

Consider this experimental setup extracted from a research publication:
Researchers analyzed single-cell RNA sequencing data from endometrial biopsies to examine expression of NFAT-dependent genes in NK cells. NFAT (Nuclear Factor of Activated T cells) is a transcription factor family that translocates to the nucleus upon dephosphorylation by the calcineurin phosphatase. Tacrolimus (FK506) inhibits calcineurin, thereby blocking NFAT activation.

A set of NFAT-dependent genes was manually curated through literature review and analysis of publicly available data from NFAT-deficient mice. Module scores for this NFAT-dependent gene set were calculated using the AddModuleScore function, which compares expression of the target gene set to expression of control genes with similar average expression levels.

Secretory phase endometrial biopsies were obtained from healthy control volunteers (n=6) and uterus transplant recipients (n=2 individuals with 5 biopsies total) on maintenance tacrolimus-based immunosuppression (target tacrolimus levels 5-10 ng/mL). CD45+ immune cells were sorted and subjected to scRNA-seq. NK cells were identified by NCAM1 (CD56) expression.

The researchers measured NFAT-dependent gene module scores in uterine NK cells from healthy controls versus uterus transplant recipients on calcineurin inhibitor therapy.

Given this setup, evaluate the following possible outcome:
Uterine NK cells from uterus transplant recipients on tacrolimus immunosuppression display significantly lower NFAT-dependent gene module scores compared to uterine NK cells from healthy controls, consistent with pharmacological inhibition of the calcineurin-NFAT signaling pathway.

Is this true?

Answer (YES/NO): YES